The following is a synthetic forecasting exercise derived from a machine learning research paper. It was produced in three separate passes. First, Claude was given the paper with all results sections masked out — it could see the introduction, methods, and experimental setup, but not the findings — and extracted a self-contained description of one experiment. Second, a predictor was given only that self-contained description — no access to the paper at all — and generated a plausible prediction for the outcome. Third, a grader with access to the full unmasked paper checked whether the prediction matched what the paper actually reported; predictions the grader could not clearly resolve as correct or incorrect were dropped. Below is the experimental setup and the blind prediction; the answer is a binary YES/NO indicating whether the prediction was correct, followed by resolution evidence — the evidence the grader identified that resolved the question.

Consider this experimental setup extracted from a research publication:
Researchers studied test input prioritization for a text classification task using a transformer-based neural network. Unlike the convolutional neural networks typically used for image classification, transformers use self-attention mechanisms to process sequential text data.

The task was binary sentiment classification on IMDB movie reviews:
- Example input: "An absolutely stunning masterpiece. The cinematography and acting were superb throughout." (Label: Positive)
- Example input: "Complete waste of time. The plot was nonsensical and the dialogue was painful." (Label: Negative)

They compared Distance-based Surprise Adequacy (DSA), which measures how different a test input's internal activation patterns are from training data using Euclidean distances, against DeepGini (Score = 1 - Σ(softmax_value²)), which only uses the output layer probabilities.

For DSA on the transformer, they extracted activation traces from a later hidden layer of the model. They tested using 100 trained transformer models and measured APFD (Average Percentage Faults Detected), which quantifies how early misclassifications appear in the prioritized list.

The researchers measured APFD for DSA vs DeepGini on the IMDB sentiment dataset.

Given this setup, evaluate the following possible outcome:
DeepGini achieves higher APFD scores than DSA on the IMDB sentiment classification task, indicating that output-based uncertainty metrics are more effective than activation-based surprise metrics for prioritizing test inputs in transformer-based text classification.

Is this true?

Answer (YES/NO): YES